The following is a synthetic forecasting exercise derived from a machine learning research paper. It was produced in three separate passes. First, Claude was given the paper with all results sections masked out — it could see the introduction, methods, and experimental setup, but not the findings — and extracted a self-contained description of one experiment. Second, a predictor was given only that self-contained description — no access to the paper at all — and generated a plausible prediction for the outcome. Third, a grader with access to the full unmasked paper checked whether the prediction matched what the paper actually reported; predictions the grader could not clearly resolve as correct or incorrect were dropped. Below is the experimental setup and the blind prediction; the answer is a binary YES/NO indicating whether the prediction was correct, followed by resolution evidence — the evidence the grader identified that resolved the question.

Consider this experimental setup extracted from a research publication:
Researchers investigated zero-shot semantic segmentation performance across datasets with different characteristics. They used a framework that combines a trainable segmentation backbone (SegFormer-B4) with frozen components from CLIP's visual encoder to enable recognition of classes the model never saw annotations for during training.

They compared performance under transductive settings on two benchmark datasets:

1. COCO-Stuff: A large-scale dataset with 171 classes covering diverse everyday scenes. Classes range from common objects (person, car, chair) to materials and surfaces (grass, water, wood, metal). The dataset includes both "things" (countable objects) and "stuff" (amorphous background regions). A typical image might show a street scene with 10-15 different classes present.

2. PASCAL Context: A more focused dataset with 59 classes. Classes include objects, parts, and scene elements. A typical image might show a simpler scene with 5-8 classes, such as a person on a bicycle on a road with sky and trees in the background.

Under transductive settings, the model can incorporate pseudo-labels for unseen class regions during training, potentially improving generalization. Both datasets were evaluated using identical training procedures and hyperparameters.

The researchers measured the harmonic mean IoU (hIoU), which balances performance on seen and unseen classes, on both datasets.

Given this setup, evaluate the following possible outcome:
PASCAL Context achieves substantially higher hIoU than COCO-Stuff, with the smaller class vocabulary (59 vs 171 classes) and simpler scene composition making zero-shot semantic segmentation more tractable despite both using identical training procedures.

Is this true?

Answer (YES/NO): YES